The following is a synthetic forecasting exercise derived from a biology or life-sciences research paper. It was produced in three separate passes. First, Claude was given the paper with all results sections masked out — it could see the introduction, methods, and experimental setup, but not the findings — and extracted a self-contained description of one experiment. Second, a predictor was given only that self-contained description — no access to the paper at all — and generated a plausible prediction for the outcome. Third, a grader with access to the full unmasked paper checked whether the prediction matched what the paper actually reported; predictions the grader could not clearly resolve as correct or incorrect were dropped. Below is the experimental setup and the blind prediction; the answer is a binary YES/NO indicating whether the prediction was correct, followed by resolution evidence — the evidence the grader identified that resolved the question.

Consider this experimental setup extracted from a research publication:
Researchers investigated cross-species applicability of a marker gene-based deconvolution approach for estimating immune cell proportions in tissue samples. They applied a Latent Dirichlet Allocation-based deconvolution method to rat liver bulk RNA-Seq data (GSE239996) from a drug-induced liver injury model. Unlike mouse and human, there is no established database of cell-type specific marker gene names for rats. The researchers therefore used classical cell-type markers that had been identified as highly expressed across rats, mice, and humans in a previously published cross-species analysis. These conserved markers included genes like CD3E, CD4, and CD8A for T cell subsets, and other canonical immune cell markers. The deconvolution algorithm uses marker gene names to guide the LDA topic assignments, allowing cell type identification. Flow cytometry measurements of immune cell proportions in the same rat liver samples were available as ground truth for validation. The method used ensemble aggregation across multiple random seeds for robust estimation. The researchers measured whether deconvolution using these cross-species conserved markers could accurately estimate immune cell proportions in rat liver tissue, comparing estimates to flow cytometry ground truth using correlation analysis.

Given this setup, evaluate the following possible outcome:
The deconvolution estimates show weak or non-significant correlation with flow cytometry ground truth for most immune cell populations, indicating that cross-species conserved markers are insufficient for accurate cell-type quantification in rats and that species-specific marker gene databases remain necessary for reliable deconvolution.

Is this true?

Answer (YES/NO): NO